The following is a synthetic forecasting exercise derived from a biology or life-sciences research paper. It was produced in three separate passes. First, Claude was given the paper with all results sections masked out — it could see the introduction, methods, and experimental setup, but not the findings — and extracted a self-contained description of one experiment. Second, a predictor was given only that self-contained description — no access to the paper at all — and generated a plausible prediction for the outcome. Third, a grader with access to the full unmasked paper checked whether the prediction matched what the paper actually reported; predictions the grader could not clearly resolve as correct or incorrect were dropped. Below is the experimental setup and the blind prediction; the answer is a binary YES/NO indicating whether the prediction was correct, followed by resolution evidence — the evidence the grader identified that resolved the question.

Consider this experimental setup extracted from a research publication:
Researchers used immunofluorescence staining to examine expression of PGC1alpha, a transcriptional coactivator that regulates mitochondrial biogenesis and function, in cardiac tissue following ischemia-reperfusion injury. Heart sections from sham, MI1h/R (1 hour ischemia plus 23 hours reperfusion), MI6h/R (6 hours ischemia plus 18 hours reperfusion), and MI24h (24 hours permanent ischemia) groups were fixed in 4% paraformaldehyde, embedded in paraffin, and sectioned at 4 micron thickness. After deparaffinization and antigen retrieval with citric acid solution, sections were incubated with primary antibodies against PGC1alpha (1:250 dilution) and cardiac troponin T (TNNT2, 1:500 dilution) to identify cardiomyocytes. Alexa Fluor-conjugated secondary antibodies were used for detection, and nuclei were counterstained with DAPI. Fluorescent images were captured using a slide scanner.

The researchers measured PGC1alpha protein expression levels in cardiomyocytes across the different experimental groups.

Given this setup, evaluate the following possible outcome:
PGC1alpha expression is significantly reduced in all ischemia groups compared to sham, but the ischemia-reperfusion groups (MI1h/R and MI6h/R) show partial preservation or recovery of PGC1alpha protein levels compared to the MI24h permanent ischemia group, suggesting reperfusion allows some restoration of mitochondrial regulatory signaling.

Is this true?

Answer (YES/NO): NO